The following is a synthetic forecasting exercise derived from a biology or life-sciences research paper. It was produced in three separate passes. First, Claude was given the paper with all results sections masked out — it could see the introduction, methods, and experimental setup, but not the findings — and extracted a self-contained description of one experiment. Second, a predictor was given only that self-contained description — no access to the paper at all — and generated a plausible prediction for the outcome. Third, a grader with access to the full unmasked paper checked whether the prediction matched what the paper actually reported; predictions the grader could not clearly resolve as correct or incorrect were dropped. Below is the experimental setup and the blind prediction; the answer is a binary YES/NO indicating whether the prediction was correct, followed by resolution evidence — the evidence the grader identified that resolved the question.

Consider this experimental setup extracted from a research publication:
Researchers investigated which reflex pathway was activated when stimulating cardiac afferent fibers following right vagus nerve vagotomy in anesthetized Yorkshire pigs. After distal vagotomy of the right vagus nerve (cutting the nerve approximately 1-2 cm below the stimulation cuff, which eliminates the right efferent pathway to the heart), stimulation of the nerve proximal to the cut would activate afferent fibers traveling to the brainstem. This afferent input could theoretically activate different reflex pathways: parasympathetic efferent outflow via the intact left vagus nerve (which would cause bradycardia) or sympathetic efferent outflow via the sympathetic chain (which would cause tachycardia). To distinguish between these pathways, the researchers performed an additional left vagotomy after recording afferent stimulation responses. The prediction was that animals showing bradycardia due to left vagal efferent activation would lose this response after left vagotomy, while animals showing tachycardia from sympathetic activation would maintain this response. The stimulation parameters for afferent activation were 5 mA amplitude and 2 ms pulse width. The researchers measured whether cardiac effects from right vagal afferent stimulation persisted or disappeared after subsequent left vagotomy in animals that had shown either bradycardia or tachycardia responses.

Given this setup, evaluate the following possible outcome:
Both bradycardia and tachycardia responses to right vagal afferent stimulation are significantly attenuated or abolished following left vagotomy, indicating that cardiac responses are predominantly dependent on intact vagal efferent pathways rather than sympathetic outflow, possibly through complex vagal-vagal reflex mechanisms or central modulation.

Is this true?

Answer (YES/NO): NO